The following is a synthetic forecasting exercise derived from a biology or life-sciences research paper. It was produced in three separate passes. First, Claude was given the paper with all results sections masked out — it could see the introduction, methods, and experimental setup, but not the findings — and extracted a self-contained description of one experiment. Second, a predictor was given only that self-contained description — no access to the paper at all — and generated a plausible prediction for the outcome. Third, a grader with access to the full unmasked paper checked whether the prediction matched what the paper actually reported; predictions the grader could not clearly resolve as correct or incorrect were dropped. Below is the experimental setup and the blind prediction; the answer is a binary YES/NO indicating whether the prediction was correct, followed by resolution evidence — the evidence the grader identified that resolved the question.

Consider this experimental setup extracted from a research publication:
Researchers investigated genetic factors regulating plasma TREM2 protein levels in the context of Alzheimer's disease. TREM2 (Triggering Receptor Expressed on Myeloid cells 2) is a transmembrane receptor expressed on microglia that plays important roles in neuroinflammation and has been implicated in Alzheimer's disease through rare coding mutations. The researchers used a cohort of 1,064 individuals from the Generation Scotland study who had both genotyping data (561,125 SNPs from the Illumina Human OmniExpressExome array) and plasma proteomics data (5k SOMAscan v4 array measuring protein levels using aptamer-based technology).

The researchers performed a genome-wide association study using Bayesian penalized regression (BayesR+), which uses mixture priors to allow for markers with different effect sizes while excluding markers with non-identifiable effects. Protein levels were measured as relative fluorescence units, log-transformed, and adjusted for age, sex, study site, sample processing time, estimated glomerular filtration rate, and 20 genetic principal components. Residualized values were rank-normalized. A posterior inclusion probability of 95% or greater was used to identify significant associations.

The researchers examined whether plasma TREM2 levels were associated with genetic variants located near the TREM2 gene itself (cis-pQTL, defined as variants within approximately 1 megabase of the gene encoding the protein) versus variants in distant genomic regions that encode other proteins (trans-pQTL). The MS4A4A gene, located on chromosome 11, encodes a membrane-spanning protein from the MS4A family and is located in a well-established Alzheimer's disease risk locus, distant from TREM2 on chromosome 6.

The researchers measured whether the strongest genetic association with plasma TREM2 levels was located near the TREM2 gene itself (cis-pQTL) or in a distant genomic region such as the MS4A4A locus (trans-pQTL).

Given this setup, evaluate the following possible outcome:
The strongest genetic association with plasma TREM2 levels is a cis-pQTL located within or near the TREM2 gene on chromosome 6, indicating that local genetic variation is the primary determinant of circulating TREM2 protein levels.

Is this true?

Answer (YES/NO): NO